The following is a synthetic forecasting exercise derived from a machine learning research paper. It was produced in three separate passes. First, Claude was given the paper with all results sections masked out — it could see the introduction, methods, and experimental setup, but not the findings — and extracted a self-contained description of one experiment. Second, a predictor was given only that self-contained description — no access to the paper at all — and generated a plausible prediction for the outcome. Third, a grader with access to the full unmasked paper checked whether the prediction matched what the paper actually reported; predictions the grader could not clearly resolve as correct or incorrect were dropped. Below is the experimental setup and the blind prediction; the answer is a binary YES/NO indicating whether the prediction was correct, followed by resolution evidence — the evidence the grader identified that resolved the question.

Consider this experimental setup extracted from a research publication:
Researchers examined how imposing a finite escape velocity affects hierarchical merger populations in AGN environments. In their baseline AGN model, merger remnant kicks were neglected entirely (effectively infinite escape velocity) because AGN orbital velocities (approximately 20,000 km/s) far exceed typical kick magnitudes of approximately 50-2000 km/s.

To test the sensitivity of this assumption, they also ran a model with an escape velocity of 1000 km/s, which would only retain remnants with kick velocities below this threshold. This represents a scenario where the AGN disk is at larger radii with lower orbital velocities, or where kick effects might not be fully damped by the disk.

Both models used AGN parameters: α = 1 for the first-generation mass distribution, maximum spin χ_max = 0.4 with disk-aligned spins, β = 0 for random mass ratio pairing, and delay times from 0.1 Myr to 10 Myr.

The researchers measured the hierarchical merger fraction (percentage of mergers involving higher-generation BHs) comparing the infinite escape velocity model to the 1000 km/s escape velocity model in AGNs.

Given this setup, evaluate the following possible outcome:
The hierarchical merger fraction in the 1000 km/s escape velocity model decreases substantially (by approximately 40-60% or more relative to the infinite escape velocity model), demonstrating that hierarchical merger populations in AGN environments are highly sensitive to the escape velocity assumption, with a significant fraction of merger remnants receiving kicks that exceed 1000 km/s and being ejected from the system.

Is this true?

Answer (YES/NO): NO